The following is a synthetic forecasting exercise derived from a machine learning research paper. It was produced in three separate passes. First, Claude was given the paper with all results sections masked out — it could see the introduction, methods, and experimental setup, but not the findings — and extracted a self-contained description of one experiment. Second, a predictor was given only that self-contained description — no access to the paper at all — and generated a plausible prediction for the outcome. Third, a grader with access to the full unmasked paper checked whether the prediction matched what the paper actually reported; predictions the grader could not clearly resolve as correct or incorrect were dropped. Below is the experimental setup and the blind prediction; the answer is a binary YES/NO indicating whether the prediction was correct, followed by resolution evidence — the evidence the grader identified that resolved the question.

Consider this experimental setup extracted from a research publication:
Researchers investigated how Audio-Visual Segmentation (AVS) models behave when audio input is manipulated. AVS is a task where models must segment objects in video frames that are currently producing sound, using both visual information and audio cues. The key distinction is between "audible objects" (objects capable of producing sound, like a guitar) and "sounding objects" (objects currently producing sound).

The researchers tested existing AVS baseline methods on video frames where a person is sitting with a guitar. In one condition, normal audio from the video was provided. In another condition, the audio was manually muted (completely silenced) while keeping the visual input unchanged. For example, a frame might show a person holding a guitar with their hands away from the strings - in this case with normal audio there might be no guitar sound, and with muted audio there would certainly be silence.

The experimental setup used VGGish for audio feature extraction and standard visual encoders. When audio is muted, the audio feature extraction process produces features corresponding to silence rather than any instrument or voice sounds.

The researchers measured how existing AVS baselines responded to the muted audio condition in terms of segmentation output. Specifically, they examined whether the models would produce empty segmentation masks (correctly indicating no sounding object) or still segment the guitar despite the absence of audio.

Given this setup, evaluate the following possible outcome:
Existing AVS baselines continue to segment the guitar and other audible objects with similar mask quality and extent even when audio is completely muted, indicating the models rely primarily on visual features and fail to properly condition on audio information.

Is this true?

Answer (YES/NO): YES